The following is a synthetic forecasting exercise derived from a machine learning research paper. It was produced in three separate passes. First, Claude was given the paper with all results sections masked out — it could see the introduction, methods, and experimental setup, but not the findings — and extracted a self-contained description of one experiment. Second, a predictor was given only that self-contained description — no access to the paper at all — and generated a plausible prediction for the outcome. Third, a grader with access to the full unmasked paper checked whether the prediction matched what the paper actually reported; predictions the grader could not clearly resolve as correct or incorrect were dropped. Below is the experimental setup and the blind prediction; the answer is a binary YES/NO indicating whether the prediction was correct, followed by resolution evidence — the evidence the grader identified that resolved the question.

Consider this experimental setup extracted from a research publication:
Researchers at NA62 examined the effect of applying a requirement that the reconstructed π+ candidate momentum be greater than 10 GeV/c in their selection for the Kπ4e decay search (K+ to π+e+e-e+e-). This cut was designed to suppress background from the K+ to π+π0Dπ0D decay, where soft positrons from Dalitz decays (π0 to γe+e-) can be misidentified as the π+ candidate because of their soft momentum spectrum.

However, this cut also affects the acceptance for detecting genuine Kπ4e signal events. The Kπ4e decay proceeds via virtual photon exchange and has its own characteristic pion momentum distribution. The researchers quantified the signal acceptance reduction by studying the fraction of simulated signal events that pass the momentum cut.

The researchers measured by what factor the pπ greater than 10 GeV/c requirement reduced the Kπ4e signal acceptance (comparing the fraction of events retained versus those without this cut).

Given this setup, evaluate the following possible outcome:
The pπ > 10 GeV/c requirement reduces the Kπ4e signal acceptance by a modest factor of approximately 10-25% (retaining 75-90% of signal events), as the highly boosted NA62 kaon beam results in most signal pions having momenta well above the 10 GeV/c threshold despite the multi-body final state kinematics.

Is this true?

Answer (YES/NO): NO